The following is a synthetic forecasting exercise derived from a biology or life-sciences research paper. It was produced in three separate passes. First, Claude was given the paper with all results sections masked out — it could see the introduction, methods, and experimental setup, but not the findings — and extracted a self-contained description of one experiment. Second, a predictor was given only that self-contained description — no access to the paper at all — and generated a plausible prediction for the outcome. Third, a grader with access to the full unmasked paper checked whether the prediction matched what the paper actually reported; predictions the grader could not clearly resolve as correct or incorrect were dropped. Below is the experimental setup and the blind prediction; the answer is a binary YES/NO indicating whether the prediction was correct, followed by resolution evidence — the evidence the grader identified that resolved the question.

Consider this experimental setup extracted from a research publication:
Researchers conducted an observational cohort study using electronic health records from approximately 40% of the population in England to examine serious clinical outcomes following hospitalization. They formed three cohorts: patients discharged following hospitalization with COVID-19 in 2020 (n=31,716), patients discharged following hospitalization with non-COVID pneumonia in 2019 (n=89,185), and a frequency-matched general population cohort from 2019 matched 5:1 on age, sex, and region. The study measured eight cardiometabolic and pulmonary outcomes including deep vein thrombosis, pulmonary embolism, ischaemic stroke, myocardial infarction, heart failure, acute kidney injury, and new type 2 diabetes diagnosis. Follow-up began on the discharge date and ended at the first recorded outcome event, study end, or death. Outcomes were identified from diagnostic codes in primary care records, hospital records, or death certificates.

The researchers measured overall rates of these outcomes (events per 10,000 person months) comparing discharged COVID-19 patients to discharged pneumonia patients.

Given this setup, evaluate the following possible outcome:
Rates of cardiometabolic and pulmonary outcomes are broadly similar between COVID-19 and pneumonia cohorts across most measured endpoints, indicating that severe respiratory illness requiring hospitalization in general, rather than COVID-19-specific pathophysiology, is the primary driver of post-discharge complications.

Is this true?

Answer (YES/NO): YES